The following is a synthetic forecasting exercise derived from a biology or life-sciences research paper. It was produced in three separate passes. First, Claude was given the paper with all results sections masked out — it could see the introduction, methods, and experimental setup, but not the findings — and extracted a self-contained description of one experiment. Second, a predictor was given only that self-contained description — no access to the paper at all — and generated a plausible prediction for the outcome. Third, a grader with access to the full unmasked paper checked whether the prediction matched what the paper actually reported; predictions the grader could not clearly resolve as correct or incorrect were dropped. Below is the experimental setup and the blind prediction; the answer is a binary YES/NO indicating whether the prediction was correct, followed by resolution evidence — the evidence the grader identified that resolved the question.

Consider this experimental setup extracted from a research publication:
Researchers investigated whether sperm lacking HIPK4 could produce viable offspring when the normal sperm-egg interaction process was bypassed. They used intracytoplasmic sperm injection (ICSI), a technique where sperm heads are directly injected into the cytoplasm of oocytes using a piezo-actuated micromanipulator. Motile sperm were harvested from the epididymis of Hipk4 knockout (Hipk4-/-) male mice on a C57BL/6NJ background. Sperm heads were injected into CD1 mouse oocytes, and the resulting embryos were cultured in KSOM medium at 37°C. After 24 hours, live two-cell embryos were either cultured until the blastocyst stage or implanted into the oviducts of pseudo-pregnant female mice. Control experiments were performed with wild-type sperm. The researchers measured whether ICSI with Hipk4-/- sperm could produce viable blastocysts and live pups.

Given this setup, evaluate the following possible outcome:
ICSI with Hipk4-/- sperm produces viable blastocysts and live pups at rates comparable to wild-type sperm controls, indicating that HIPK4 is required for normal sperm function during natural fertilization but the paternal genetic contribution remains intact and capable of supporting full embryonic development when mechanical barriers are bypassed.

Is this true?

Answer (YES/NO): YES